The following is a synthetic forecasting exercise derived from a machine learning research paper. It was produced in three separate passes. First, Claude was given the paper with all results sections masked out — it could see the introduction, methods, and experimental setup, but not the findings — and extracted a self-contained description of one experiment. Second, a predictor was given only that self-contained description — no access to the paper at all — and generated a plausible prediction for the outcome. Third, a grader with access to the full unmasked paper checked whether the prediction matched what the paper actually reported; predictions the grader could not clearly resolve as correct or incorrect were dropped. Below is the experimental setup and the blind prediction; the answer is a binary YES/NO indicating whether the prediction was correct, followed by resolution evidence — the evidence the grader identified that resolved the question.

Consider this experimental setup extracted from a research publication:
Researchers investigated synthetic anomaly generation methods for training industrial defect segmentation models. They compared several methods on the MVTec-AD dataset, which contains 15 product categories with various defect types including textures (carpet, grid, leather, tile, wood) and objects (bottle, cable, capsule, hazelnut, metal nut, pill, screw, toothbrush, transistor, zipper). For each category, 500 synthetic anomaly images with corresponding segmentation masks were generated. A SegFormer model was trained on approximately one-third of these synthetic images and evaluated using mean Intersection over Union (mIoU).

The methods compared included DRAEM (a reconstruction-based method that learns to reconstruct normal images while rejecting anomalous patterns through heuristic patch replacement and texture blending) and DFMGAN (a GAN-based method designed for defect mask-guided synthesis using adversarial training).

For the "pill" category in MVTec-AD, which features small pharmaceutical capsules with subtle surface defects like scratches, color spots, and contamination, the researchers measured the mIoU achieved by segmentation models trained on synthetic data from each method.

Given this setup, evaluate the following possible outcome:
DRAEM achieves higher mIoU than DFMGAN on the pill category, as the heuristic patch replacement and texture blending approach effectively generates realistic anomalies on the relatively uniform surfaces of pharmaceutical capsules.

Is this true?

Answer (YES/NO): NO